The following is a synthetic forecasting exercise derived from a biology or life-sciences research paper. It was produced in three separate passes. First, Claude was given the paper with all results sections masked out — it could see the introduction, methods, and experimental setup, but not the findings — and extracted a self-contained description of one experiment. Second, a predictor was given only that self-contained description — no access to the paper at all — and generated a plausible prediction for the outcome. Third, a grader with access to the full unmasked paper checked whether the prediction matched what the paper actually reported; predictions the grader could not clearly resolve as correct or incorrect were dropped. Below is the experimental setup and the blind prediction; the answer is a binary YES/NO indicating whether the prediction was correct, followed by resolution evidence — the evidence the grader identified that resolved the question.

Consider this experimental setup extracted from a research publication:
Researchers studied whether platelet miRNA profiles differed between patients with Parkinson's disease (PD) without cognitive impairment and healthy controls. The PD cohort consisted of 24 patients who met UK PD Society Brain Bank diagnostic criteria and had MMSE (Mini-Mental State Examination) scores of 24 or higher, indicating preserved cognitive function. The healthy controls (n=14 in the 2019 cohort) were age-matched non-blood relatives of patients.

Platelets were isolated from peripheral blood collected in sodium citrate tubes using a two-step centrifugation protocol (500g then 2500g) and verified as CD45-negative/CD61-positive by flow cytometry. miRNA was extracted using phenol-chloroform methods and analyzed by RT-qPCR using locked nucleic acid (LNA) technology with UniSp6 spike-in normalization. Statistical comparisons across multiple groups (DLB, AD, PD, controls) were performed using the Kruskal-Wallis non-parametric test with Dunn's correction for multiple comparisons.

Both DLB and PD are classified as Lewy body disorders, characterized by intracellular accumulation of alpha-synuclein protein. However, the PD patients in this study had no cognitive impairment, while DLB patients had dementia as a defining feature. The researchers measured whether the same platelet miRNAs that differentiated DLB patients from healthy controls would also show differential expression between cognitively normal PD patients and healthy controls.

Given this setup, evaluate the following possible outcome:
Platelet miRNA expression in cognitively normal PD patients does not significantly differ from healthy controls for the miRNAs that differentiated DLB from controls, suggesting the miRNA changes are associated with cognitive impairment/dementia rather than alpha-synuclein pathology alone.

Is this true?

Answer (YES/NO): YES